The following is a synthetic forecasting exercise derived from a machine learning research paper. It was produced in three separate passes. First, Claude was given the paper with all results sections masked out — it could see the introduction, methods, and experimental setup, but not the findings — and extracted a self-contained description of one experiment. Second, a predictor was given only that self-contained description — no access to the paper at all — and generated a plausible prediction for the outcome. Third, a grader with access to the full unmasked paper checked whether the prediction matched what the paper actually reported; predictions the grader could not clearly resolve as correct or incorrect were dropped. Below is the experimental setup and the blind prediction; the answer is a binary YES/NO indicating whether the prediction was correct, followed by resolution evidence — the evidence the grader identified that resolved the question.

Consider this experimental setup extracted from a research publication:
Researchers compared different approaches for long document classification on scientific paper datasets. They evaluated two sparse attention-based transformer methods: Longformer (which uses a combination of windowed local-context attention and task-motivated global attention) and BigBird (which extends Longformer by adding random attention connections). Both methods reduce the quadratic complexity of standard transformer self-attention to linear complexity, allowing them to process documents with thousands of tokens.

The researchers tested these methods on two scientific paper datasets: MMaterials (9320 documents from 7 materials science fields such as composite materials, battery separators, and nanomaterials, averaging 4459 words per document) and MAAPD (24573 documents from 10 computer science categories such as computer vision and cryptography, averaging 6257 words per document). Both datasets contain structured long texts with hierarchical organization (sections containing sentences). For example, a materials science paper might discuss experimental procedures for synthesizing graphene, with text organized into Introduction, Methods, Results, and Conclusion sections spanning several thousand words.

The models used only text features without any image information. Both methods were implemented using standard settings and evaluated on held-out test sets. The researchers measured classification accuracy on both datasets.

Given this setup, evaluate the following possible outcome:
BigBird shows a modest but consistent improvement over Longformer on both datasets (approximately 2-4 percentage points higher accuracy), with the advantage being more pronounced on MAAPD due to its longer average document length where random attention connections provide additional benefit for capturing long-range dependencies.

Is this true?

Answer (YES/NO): NO